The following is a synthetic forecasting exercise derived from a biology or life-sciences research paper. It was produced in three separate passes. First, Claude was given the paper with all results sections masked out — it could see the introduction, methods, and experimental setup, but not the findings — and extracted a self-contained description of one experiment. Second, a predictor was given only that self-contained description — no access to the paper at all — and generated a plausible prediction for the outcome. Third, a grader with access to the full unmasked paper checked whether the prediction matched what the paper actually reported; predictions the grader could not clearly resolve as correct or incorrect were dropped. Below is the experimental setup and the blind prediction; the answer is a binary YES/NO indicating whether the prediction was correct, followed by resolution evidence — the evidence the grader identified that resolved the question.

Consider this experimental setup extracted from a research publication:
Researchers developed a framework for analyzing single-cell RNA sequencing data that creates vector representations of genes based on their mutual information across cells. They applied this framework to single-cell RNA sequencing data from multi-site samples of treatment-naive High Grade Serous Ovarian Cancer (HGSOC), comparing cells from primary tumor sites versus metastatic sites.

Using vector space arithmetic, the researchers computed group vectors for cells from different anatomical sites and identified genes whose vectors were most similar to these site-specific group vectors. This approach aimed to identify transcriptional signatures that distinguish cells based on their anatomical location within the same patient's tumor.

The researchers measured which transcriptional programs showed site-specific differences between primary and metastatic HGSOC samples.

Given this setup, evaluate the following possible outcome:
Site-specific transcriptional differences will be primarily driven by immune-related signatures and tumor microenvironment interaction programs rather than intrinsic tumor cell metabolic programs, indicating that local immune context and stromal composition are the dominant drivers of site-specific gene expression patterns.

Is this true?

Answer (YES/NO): NO